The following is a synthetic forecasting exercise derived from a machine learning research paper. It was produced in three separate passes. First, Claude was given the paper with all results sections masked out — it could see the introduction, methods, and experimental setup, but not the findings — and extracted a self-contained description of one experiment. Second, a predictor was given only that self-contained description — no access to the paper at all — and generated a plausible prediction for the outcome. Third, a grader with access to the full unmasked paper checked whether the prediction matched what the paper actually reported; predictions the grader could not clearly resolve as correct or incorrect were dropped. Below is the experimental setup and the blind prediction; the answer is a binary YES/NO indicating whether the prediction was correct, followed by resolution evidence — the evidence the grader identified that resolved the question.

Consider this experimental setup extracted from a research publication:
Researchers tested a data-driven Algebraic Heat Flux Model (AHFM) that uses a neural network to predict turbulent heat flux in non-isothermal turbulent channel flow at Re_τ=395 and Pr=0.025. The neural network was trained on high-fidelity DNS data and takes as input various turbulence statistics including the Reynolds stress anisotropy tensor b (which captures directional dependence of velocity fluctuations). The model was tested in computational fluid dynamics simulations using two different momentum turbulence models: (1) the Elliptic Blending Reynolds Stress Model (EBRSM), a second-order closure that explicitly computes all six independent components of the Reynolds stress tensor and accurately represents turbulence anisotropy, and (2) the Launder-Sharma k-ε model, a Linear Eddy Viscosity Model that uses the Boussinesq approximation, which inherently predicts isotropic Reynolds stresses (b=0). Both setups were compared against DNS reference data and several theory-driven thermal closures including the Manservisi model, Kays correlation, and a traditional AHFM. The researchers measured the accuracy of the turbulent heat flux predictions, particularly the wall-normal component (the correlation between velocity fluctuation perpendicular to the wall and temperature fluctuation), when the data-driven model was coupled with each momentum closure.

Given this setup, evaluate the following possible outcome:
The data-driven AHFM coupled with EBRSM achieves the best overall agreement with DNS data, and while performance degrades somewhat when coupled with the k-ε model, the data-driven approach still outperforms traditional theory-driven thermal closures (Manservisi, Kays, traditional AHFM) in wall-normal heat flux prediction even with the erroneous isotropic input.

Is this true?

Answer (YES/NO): NO